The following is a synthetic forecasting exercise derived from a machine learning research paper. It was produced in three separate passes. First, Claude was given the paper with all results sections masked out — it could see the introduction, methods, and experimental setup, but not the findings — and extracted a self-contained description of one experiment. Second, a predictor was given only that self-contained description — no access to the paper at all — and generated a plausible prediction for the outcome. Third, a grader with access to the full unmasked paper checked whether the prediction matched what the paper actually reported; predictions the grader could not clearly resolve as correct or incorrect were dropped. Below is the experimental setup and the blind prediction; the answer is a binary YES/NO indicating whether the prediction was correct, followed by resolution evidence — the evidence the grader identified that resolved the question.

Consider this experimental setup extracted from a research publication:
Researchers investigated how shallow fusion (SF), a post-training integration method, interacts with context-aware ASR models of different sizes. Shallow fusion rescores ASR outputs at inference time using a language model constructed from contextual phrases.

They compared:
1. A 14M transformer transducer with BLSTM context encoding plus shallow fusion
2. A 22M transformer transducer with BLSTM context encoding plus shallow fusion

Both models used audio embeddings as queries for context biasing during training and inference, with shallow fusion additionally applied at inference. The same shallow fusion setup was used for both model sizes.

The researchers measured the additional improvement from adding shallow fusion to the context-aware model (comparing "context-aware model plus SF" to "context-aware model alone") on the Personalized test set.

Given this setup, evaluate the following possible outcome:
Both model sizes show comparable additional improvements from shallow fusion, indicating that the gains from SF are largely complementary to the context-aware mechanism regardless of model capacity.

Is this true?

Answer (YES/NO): NO